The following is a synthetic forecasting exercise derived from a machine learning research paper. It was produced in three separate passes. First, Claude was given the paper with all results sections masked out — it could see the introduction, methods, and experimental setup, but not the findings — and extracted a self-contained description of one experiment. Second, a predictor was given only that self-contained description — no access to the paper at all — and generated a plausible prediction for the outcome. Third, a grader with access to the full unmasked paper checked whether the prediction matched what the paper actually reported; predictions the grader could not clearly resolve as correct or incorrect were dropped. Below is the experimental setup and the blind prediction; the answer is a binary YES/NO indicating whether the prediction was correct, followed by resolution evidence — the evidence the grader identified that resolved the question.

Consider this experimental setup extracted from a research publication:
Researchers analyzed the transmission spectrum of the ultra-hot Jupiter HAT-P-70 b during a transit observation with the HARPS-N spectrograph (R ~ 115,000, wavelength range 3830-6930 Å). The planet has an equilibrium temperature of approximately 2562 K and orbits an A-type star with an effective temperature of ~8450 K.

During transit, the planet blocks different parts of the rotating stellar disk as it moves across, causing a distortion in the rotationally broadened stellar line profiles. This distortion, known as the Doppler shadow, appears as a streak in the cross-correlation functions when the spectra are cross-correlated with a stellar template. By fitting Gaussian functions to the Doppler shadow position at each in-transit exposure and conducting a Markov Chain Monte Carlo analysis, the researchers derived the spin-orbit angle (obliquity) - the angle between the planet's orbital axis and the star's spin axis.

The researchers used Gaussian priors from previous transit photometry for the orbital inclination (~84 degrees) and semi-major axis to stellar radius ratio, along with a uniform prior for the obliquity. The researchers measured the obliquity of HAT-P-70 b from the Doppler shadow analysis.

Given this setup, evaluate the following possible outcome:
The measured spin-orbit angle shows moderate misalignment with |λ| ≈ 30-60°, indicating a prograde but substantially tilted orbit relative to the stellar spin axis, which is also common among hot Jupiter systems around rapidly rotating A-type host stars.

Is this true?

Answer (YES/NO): NO